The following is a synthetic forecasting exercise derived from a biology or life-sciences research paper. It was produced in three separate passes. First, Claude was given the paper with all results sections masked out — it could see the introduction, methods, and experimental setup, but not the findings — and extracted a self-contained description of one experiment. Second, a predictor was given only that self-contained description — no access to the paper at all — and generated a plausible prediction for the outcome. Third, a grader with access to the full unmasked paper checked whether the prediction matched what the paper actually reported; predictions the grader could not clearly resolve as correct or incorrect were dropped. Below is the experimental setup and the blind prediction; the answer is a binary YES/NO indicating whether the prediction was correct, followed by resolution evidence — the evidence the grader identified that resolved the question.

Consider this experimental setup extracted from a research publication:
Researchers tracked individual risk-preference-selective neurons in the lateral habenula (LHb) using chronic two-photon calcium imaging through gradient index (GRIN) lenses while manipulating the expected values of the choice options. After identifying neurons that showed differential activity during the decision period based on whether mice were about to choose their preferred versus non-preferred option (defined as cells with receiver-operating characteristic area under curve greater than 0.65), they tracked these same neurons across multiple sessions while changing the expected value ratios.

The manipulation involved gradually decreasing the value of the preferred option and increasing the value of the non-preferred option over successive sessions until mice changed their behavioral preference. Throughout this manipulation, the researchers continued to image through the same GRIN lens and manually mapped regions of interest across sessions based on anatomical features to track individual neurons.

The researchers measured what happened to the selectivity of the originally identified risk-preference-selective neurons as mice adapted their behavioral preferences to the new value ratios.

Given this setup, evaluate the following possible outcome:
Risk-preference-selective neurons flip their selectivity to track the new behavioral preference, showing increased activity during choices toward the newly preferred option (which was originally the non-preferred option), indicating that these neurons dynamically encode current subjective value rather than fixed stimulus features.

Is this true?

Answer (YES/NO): NO